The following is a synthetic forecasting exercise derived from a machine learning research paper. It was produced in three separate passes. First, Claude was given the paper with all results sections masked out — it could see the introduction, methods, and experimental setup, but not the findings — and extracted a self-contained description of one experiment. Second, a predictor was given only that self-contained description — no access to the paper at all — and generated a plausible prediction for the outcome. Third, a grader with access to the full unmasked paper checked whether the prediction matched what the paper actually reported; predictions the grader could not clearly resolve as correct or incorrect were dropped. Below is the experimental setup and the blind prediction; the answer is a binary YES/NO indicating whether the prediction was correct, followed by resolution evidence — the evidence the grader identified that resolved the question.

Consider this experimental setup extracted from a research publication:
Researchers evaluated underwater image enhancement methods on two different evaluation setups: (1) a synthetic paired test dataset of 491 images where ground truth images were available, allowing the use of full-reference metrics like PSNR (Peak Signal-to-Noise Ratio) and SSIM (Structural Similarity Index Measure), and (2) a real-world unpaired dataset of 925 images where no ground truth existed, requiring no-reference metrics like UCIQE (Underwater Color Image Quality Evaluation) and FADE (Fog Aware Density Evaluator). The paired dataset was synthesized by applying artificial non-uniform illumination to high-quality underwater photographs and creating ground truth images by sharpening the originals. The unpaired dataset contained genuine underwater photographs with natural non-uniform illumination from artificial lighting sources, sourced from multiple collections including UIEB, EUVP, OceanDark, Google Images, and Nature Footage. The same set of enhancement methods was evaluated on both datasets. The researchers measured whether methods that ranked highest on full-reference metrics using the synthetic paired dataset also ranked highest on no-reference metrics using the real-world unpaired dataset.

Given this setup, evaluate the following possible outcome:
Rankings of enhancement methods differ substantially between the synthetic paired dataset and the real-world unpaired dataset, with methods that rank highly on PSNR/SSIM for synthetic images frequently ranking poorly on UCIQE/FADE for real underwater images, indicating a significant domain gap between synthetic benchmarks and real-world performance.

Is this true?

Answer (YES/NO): NO